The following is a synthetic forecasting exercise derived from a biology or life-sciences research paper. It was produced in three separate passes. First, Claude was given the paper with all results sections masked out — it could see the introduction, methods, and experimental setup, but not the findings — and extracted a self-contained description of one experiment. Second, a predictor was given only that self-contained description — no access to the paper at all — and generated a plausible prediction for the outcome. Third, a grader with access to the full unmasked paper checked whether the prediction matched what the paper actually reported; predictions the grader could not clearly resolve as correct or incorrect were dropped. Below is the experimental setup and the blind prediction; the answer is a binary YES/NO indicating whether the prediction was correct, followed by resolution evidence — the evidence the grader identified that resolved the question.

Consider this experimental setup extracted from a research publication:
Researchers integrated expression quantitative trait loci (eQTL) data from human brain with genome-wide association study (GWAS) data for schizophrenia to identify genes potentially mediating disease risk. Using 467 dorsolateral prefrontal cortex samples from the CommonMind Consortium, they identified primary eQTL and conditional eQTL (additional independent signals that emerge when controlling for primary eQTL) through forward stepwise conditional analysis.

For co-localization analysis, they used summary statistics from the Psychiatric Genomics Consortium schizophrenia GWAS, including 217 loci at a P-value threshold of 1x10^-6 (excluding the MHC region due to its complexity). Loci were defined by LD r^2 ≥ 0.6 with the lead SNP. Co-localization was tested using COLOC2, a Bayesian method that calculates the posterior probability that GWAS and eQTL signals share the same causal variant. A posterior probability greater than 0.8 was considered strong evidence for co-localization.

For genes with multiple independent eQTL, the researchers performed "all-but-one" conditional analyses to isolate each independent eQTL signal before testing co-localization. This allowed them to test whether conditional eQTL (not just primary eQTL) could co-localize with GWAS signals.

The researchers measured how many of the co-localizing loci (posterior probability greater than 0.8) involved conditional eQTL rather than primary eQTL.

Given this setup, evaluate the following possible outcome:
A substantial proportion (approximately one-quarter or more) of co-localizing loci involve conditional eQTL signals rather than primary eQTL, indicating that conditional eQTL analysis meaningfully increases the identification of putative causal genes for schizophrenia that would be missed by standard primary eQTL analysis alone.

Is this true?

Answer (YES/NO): NO